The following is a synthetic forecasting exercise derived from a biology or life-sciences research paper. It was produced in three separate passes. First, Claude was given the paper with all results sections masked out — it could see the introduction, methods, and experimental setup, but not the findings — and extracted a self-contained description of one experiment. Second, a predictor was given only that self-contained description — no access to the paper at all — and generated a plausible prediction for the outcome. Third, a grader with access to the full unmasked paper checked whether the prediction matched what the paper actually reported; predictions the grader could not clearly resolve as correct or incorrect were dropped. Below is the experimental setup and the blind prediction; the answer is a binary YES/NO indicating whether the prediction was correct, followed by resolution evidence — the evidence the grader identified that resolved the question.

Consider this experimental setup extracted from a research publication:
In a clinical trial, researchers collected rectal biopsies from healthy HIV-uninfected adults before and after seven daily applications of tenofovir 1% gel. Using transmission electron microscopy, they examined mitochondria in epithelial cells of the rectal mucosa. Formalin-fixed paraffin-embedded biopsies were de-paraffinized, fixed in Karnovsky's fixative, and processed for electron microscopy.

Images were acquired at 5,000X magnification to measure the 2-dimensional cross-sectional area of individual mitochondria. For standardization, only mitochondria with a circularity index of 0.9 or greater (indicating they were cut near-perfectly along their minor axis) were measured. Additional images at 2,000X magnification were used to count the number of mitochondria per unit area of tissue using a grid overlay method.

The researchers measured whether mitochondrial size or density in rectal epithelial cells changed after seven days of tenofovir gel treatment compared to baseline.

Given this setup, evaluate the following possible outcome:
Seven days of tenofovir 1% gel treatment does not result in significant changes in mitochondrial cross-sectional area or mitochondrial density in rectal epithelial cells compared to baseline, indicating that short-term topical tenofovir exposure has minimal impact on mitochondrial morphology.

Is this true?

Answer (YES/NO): NO